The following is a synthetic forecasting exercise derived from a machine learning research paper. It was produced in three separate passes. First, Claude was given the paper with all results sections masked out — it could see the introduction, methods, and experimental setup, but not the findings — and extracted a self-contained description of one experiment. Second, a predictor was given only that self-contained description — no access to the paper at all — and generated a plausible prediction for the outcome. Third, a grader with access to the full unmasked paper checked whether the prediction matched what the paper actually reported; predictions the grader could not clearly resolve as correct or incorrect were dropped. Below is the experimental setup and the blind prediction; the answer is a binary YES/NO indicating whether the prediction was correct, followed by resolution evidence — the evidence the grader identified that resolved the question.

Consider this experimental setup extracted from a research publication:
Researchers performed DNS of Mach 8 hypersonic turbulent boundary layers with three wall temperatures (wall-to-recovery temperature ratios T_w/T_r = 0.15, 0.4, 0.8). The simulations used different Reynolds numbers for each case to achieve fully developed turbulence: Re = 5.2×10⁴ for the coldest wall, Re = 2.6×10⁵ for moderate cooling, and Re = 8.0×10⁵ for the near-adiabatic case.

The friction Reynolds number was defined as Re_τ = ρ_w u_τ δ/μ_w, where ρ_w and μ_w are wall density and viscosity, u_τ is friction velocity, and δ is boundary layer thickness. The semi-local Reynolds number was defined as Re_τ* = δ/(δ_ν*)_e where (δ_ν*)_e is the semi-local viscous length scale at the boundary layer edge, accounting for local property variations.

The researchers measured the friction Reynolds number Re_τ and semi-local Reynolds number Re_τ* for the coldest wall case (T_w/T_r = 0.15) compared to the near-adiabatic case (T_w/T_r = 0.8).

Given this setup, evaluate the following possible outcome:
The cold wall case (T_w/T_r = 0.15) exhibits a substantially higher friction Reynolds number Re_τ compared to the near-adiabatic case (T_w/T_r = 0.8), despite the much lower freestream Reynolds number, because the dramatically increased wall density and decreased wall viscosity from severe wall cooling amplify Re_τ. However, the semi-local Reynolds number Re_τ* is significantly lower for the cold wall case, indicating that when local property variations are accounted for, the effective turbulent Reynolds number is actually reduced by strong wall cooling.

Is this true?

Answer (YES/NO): YES